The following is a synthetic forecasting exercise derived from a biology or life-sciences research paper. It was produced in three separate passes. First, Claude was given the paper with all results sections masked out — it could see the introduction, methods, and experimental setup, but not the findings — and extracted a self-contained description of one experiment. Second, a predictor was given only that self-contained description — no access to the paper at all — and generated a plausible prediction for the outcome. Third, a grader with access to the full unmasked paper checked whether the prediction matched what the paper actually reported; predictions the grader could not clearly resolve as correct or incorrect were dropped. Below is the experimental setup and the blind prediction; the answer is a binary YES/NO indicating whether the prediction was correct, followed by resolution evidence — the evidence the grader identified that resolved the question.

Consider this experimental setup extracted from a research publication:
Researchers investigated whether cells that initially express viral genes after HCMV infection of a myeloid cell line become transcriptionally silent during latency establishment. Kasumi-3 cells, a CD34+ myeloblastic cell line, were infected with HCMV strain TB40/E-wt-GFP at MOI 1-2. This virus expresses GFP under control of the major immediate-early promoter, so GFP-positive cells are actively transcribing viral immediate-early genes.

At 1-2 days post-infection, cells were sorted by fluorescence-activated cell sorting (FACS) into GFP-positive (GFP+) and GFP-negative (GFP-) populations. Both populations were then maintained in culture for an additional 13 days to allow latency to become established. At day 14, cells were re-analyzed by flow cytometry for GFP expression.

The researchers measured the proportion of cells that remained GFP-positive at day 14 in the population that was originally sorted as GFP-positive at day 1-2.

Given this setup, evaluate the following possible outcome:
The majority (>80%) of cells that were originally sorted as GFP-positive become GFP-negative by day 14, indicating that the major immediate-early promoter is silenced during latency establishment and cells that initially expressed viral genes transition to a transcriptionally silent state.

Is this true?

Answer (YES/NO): YES